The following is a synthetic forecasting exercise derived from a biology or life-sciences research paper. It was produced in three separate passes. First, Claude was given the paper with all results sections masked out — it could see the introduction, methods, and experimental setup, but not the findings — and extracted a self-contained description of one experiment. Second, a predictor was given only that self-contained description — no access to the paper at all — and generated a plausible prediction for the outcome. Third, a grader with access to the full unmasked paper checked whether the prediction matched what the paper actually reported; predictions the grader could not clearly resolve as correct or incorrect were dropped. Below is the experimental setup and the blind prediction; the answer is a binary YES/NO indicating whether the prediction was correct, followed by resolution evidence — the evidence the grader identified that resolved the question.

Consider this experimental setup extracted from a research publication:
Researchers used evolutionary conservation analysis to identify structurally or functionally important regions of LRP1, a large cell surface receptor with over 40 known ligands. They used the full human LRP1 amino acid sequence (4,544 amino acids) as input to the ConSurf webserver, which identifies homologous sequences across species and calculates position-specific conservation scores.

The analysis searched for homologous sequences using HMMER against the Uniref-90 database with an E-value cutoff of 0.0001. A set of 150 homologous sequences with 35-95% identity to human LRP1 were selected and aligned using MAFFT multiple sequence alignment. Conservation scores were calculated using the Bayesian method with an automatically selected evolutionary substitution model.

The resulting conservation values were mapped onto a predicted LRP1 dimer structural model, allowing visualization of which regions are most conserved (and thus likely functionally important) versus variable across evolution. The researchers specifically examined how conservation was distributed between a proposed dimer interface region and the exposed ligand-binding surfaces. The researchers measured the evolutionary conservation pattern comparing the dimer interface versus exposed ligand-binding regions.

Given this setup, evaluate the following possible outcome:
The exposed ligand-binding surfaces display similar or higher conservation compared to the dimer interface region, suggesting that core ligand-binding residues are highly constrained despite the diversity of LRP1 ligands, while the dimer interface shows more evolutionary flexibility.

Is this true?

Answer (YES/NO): NO